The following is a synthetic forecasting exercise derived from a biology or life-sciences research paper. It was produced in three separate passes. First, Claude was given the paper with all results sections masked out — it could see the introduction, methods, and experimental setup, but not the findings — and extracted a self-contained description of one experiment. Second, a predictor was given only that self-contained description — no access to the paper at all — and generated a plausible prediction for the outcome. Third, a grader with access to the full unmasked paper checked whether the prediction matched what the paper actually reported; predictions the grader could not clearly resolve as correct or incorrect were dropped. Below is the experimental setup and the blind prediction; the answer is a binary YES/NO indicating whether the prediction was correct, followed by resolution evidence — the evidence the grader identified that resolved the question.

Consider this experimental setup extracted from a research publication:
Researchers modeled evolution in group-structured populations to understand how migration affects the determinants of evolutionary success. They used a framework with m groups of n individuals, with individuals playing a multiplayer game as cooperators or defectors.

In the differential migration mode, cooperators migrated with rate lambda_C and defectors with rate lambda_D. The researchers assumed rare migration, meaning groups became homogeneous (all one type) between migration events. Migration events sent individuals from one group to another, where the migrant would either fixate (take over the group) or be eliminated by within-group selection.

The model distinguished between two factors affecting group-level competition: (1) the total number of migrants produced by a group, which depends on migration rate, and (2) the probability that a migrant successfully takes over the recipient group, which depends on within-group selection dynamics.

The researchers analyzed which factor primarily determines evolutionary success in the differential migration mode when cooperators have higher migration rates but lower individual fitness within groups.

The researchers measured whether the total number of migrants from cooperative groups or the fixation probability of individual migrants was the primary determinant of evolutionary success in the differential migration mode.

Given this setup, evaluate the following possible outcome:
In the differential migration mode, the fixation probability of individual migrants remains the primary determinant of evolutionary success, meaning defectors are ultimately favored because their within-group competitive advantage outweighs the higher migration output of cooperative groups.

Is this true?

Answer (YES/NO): NO